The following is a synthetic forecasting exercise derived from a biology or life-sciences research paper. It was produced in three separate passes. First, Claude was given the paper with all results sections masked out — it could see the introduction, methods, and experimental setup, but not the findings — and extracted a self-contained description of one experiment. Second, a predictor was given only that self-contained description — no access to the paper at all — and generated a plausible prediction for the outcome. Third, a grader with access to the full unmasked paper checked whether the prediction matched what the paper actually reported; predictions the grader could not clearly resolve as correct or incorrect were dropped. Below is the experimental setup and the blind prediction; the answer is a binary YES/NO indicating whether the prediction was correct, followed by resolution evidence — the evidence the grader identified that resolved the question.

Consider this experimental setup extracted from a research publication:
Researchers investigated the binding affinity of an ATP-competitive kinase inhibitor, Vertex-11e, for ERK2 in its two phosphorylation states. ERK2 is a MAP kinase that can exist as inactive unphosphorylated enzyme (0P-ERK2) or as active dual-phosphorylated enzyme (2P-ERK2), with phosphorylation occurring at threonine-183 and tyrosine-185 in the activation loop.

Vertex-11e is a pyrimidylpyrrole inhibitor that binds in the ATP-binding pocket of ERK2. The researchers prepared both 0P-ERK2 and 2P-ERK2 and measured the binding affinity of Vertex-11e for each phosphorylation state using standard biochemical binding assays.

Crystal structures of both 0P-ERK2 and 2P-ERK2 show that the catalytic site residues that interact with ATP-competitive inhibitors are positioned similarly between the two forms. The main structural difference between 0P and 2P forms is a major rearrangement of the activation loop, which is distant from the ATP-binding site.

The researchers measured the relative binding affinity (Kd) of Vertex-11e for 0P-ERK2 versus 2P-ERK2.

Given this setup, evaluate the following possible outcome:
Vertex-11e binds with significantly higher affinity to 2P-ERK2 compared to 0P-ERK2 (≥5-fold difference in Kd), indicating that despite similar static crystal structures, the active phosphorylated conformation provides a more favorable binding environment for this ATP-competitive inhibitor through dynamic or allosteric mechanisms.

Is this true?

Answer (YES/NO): YES